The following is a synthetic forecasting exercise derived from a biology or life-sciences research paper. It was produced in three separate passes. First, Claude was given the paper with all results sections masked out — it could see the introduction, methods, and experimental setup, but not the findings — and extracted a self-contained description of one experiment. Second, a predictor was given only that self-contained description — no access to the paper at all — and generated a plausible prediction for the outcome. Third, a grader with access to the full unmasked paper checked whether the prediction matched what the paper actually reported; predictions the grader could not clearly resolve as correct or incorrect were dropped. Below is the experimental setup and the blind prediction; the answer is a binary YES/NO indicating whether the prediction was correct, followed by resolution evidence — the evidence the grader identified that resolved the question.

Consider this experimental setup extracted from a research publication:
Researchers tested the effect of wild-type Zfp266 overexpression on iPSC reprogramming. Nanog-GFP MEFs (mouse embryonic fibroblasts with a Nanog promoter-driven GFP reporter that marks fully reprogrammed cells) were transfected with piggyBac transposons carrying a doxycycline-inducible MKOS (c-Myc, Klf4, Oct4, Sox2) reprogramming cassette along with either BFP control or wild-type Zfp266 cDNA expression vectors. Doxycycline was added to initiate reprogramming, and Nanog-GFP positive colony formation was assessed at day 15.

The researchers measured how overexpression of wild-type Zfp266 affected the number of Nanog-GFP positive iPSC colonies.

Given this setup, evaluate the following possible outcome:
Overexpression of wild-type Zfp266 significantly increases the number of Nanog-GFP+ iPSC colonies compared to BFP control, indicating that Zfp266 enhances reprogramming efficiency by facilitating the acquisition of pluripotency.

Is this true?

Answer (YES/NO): NO